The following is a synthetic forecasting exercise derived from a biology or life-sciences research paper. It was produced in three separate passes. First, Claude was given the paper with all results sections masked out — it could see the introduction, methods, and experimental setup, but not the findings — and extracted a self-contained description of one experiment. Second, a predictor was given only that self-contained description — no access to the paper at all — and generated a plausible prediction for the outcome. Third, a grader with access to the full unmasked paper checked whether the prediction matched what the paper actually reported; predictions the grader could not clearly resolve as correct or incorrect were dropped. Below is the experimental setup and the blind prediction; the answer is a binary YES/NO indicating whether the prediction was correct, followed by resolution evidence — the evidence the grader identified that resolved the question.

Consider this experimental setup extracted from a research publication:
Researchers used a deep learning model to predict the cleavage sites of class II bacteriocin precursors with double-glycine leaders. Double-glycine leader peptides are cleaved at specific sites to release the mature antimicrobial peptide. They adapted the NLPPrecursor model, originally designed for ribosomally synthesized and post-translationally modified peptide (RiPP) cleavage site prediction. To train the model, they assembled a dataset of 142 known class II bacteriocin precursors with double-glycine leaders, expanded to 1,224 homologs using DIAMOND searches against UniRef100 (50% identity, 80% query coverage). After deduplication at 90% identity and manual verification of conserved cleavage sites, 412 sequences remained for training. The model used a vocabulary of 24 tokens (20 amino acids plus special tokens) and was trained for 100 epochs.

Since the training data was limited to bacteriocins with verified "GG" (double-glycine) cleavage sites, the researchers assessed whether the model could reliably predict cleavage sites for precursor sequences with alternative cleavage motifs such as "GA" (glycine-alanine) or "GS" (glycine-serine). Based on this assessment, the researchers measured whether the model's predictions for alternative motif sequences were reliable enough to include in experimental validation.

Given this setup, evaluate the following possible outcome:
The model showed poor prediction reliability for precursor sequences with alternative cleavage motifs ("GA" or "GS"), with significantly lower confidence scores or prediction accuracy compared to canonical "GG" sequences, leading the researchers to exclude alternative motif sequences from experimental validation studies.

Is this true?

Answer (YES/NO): NO